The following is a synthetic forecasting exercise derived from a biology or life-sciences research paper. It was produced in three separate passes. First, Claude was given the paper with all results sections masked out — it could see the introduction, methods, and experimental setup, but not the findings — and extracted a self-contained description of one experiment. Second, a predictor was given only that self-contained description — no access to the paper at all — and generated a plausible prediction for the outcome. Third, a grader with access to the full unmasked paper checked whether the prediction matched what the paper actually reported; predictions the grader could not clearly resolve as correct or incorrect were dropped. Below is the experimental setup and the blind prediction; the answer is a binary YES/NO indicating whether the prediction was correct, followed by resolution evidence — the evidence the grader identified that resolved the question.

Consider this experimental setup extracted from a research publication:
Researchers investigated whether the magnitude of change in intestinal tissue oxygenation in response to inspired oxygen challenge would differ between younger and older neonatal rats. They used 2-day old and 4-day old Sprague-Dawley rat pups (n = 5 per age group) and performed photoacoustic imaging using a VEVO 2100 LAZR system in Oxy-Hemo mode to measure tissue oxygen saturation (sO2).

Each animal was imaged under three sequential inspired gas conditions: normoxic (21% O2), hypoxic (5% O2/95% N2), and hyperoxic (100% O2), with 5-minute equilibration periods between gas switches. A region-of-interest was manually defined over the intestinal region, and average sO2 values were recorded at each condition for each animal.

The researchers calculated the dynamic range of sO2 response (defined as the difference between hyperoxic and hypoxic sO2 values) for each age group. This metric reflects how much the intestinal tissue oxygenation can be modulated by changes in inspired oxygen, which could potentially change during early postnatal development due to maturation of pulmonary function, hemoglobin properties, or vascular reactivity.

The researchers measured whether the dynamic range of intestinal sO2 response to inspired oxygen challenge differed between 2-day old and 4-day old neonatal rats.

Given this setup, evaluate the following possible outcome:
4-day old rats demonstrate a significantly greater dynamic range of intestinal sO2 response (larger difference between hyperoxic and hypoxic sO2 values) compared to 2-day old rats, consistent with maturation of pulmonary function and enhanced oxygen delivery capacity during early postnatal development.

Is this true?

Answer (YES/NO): NO